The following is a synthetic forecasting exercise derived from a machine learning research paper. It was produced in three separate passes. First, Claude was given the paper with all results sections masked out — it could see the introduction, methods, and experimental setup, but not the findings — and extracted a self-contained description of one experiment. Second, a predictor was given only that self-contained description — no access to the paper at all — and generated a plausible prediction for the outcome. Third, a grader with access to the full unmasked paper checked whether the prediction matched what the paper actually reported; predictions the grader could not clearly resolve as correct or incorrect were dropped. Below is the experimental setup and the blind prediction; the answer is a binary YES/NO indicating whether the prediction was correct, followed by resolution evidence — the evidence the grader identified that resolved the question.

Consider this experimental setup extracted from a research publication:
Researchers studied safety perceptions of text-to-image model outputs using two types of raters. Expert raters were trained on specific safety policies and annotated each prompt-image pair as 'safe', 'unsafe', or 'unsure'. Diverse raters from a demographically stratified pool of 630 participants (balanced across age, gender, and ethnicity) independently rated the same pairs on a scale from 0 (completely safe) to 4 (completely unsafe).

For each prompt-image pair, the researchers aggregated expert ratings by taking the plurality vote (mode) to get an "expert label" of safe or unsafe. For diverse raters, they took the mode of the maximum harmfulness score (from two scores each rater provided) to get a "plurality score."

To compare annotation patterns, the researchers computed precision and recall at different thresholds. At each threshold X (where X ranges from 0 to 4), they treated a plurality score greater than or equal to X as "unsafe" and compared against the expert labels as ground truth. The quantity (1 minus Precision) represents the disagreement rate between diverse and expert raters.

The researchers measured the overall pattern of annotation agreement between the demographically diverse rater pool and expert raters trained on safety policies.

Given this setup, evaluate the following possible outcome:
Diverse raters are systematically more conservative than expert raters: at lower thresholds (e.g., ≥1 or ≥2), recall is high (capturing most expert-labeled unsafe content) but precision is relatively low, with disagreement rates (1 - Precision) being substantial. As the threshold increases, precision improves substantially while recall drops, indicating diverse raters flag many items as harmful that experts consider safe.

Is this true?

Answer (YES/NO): NO